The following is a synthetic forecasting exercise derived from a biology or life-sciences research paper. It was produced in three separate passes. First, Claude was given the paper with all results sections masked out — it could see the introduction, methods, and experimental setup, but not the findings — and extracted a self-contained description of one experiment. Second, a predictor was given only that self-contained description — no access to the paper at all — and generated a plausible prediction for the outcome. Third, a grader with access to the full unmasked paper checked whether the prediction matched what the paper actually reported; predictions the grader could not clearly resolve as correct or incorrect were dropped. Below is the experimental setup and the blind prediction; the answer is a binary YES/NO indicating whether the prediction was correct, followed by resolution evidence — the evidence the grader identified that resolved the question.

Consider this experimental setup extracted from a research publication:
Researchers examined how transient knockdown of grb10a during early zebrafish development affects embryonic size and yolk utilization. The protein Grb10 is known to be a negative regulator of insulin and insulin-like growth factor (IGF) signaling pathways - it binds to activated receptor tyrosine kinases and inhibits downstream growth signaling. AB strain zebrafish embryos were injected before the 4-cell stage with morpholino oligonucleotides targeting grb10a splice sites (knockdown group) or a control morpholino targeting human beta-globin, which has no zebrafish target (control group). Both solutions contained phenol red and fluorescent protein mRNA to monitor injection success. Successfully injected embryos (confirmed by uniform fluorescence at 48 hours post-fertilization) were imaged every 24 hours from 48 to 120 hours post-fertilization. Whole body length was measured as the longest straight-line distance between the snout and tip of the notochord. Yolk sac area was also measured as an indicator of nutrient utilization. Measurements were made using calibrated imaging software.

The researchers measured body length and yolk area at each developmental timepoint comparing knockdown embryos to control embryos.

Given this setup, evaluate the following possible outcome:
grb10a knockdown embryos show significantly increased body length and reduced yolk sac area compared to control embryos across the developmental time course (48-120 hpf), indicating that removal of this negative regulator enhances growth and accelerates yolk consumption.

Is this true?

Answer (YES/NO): NO